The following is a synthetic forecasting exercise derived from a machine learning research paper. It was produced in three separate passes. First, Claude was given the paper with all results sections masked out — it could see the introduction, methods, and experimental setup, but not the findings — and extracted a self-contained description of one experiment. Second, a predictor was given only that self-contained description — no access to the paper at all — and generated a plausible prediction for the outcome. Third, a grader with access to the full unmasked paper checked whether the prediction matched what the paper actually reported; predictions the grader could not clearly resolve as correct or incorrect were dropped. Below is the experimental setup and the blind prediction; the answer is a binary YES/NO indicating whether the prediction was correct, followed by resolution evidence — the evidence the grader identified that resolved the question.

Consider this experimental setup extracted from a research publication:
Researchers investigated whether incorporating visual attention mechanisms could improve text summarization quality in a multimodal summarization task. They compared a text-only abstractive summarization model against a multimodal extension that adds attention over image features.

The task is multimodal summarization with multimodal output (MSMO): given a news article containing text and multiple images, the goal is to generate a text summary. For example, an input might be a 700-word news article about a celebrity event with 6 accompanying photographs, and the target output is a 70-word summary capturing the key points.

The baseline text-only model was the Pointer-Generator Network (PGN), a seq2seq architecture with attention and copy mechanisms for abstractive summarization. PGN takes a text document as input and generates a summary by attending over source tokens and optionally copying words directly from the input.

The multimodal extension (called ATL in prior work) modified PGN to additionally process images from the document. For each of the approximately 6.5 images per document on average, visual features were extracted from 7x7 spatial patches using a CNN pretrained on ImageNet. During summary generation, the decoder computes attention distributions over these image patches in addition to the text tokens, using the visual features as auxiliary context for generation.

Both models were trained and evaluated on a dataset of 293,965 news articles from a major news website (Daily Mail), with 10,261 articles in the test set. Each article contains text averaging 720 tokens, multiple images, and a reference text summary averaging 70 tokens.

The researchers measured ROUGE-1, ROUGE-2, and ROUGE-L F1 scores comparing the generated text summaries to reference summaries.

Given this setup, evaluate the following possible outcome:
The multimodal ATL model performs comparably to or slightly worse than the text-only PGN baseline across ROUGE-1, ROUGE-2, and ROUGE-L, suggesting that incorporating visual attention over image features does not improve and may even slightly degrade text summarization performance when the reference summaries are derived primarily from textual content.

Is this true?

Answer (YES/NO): YES